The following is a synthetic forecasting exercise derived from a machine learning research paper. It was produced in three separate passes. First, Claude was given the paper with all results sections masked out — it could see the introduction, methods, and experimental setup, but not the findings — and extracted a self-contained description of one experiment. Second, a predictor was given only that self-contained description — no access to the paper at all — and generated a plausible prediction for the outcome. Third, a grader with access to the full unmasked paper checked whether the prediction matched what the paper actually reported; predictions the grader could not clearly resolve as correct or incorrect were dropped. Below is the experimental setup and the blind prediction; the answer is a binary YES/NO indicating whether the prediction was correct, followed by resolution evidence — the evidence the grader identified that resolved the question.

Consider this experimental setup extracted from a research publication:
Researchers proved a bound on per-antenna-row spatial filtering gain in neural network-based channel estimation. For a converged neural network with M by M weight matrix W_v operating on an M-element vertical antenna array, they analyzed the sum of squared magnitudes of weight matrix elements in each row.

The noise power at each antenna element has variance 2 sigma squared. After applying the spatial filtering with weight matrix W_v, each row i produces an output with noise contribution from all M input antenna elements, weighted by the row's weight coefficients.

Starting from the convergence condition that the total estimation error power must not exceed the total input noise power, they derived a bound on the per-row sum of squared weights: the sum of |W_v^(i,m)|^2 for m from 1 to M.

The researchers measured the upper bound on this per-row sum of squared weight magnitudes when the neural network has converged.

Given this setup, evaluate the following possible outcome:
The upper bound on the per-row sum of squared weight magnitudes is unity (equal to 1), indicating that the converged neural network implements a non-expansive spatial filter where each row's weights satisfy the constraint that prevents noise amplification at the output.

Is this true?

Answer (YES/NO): YES